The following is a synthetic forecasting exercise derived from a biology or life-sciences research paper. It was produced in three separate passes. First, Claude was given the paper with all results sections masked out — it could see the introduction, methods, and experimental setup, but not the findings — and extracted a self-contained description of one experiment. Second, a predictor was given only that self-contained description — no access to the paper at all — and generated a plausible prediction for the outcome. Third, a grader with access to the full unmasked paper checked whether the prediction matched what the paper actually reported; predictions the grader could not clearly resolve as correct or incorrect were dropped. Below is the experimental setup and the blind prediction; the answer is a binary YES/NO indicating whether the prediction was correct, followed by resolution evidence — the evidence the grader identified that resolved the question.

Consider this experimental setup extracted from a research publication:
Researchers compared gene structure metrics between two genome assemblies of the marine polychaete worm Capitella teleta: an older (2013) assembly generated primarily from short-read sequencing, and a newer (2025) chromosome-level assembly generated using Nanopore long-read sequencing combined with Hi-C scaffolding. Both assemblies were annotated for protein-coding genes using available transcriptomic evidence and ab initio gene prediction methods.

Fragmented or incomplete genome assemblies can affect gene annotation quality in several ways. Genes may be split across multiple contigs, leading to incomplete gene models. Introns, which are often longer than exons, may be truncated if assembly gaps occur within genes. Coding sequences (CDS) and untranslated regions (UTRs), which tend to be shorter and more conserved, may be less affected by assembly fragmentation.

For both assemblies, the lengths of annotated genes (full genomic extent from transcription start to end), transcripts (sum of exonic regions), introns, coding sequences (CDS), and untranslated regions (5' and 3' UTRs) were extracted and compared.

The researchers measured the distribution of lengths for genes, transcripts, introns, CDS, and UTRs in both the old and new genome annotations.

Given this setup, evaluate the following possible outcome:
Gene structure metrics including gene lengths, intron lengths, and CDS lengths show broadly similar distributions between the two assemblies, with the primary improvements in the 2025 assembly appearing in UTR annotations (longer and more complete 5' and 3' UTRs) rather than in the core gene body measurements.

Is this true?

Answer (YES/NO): NO